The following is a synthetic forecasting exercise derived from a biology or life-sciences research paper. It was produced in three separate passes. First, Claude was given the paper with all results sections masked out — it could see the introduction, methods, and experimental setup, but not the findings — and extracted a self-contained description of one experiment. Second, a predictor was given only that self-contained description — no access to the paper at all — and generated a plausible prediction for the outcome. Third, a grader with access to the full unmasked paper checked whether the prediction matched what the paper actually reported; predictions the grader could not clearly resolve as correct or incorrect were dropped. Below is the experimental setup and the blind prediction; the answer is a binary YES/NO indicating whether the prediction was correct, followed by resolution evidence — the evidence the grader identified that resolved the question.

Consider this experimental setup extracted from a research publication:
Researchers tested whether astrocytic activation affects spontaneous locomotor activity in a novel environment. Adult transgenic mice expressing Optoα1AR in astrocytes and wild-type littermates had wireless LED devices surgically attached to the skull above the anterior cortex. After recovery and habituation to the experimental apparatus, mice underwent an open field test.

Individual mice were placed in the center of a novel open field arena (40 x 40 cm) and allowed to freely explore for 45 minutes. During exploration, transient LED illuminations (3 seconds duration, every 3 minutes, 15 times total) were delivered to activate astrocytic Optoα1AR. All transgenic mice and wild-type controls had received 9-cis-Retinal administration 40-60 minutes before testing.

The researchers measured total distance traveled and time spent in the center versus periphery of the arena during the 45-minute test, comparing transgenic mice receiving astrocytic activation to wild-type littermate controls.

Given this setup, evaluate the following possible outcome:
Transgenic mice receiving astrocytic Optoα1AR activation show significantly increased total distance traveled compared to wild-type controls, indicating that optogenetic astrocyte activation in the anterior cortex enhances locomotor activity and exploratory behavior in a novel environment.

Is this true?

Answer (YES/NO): NO